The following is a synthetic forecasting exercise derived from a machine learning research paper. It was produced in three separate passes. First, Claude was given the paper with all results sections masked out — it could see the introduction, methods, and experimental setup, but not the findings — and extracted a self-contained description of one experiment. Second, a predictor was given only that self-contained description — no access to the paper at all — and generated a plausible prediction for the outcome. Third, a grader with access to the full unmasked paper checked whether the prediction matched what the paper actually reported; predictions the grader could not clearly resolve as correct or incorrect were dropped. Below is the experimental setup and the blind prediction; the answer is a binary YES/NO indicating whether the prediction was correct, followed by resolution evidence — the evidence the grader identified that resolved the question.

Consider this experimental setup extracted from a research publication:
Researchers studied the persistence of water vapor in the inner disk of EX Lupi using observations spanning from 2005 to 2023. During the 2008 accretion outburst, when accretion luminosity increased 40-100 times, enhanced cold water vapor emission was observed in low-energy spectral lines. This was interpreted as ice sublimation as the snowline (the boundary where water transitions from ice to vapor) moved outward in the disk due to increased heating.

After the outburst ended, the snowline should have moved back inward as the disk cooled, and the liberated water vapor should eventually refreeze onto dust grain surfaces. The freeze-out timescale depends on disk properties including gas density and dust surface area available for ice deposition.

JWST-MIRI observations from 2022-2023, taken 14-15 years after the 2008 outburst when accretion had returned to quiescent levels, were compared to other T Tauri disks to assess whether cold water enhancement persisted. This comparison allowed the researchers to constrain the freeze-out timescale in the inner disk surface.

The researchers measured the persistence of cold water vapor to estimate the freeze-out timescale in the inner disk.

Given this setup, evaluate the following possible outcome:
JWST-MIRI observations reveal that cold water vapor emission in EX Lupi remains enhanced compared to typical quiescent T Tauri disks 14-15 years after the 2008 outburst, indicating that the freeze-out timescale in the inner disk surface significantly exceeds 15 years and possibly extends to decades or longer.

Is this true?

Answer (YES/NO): NO